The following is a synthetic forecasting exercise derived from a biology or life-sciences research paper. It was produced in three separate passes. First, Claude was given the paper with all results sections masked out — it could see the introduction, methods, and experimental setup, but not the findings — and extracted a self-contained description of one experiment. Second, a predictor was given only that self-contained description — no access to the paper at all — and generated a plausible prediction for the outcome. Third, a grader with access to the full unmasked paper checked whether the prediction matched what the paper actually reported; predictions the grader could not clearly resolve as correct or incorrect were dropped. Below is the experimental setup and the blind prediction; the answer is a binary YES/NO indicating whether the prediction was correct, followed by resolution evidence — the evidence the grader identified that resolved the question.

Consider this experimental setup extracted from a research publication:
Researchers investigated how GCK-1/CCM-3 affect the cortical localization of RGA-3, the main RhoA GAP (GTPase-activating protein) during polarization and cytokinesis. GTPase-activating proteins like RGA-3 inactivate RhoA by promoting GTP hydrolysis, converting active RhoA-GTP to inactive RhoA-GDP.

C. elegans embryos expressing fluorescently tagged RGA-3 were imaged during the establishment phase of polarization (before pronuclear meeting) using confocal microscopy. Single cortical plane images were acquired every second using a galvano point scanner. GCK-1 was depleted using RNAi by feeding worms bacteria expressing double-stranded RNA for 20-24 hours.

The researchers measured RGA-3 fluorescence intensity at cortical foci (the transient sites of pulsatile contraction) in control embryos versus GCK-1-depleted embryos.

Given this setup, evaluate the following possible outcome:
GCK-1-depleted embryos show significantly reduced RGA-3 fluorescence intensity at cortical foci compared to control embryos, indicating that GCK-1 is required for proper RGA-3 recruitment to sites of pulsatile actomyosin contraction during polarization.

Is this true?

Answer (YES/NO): YES